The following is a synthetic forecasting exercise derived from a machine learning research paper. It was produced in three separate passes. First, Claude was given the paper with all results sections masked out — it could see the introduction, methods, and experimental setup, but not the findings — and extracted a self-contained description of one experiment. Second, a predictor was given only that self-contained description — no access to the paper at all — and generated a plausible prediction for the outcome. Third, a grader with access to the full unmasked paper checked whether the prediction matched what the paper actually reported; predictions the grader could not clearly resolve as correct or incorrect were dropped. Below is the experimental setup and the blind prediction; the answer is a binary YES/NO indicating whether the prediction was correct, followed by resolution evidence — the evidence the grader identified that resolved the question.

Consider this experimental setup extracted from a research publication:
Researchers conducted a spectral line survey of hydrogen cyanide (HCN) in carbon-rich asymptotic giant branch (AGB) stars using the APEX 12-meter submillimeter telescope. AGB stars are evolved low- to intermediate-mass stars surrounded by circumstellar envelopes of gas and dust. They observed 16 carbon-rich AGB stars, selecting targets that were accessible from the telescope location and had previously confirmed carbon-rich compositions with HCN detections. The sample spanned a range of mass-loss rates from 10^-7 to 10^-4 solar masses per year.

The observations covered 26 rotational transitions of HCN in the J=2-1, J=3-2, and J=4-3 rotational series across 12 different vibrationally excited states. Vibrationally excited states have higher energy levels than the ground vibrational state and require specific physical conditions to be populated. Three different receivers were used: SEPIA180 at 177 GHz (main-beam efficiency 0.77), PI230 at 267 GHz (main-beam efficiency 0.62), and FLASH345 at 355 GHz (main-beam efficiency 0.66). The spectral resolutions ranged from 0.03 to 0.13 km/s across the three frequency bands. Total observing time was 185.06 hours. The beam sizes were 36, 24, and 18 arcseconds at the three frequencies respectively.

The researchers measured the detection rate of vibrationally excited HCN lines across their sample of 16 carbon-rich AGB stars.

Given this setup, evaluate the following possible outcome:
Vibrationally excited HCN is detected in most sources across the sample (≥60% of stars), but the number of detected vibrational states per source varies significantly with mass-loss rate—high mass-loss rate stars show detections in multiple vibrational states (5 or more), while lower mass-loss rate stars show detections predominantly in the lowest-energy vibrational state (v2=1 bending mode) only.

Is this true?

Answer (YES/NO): YES